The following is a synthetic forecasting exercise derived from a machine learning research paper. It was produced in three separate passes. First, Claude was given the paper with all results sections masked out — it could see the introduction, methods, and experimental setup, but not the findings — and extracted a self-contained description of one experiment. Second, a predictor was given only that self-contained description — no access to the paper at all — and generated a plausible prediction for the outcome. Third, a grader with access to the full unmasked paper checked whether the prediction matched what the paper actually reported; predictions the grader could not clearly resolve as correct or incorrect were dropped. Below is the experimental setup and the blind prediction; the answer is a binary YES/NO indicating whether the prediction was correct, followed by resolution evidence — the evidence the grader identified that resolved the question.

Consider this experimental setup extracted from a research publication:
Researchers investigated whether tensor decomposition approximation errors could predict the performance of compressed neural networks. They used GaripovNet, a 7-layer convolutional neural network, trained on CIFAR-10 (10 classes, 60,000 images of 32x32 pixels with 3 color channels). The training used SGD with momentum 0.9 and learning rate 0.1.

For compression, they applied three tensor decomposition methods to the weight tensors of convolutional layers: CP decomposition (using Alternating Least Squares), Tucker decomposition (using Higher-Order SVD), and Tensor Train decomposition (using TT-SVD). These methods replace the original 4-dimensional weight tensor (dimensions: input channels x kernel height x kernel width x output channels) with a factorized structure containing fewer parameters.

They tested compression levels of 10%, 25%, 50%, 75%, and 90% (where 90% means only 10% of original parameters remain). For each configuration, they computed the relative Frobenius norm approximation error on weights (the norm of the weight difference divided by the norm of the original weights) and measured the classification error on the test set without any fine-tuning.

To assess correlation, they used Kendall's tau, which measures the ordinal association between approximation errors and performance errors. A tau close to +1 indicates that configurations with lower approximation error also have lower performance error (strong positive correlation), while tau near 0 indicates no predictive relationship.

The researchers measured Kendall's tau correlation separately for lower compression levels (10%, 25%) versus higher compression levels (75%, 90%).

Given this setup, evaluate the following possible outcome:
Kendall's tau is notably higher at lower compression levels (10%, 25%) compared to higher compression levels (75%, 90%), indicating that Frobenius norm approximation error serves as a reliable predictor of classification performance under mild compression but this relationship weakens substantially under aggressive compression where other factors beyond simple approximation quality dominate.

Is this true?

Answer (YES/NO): NO